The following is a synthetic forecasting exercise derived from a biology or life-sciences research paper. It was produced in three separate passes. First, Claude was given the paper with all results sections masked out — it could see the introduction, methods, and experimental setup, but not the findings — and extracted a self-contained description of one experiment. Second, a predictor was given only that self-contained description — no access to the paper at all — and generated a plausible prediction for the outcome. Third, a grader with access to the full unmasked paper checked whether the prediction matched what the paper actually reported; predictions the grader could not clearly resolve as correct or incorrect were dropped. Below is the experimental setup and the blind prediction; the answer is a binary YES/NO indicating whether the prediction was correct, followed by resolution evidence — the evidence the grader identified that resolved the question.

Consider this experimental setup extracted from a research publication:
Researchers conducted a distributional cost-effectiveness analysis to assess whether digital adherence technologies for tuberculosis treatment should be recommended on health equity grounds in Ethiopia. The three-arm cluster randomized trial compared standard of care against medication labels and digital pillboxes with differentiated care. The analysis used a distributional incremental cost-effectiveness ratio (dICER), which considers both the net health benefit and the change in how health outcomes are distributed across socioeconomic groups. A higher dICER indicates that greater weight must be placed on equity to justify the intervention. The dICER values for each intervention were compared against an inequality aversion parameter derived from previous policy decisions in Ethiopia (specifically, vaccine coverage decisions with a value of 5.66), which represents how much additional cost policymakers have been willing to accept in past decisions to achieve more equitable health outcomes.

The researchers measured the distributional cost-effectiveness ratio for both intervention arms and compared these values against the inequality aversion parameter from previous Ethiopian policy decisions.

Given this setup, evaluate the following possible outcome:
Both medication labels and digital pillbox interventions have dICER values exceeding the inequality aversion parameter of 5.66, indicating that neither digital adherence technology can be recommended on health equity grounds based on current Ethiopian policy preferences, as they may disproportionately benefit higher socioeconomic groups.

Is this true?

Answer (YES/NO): NO